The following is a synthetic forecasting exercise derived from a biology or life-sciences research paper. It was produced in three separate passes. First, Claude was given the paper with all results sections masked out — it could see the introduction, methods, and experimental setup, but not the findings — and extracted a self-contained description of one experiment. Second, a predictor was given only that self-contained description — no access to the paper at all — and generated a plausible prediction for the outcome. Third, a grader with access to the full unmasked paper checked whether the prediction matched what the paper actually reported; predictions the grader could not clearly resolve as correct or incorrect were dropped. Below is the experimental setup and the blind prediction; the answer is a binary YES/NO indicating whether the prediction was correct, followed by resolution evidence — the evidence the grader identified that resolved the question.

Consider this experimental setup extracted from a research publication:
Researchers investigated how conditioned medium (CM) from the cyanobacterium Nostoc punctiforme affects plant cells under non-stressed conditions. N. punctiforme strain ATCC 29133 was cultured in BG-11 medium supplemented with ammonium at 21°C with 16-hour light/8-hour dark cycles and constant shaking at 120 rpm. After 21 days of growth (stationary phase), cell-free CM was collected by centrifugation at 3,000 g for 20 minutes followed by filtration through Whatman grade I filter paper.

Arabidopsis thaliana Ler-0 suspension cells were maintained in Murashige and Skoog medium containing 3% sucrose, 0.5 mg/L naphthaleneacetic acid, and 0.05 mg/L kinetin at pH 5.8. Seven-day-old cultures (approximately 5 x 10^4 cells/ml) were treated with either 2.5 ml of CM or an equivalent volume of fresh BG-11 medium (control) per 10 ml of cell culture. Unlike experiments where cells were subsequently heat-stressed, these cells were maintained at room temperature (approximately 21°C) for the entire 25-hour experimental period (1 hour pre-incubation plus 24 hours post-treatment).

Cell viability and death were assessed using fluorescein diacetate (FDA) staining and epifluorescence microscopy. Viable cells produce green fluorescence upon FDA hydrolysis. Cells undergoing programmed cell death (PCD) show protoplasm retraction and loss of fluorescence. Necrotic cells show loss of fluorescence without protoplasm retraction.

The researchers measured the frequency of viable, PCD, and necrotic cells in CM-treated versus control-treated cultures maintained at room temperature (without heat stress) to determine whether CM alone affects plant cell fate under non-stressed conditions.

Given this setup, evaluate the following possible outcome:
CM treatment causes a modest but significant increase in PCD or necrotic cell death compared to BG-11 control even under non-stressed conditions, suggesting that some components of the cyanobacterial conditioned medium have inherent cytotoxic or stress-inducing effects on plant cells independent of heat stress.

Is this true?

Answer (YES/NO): NO